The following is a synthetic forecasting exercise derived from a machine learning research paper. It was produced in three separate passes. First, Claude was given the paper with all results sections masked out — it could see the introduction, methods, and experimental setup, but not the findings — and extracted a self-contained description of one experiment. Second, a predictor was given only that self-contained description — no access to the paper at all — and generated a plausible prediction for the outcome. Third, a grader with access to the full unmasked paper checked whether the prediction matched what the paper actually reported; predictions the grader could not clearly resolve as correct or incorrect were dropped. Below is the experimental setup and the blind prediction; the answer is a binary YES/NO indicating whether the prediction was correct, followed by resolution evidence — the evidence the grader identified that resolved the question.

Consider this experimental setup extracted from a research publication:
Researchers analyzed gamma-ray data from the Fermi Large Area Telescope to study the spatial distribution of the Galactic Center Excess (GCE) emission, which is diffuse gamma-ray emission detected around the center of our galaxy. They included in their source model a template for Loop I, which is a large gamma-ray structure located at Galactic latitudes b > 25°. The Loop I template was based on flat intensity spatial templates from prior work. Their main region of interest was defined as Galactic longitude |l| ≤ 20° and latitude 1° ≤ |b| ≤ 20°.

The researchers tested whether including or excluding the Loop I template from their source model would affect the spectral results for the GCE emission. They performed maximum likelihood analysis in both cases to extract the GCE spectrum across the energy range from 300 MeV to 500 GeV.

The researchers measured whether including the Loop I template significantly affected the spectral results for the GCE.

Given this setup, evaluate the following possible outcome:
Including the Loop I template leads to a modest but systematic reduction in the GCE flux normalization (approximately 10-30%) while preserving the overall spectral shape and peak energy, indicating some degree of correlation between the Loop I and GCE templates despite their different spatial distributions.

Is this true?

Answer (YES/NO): NO